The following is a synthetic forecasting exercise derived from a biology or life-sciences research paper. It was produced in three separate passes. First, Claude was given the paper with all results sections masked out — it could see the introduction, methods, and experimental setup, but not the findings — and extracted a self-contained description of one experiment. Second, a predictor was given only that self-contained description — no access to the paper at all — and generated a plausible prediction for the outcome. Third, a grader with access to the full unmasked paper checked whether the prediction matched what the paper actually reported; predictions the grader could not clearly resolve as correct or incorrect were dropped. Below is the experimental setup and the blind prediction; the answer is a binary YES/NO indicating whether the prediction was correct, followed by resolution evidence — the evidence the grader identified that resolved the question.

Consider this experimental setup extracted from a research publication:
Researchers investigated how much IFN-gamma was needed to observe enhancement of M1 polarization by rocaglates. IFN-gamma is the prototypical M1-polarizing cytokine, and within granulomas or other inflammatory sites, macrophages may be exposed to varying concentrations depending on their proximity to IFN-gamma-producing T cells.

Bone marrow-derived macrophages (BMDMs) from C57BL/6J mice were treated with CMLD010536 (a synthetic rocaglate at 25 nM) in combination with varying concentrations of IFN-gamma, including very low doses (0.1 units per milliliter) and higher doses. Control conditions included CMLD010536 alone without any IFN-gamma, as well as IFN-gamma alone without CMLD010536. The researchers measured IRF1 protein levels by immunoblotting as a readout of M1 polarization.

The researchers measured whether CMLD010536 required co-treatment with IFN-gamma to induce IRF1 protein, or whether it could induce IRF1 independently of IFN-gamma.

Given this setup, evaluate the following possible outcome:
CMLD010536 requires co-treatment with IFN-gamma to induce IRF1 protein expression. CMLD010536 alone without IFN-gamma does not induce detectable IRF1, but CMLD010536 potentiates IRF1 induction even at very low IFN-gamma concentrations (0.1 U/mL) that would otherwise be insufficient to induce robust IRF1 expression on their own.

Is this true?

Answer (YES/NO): YES